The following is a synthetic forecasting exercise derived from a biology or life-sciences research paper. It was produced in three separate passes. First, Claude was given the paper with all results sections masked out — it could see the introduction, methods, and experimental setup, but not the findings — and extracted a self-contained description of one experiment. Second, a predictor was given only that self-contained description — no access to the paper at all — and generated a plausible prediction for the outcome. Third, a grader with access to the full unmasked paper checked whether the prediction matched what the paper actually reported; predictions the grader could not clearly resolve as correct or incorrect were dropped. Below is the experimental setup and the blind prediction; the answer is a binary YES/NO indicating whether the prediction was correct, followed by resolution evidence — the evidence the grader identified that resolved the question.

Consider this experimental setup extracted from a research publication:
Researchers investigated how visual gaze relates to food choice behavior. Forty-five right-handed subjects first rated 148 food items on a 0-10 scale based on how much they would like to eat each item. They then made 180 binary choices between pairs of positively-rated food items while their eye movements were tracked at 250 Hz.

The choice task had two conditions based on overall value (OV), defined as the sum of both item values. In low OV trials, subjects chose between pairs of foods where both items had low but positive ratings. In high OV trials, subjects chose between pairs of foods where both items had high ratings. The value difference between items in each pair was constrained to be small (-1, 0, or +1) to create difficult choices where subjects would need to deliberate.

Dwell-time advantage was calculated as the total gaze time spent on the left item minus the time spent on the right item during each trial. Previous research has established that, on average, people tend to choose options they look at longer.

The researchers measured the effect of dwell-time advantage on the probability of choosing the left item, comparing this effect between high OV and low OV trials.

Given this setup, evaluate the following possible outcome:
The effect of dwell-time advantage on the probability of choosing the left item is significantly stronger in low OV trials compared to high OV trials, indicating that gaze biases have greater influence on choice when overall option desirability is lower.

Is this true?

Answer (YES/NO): NO